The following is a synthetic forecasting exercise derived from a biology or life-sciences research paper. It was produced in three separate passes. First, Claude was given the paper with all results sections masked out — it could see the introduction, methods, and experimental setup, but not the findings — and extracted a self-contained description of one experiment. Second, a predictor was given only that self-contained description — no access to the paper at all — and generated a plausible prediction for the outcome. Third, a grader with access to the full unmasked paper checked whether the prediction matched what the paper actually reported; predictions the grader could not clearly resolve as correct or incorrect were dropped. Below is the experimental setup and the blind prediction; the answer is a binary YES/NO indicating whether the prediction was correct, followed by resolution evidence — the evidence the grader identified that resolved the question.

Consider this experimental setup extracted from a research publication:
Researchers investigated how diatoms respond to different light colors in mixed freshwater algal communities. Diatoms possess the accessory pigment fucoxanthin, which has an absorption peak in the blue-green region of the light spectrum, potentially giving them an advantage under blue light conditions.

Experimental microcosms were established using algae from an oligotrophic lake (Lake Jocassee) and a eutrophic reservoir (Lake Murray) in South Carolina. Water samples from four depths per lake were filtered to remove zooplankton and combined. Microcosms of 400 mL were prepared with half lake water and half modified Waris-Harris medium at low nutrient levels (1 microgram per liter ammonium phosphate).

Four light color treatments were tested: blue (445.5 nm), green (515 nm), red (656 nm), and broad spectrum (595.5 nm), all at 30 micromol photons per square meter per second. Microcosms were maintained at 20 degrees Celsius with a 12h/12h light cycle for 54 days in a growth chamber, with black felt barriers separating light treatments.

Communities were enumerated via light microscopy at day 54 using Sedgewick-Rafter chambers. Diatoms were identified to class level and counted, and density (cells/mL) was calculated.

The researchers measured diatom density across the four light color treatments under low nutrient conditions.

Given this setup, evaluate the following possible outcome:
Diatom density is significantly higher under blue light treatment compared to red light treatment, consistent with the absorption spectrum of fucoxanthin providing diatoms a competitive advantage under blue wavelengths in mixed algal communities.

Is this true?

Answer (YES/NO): YES